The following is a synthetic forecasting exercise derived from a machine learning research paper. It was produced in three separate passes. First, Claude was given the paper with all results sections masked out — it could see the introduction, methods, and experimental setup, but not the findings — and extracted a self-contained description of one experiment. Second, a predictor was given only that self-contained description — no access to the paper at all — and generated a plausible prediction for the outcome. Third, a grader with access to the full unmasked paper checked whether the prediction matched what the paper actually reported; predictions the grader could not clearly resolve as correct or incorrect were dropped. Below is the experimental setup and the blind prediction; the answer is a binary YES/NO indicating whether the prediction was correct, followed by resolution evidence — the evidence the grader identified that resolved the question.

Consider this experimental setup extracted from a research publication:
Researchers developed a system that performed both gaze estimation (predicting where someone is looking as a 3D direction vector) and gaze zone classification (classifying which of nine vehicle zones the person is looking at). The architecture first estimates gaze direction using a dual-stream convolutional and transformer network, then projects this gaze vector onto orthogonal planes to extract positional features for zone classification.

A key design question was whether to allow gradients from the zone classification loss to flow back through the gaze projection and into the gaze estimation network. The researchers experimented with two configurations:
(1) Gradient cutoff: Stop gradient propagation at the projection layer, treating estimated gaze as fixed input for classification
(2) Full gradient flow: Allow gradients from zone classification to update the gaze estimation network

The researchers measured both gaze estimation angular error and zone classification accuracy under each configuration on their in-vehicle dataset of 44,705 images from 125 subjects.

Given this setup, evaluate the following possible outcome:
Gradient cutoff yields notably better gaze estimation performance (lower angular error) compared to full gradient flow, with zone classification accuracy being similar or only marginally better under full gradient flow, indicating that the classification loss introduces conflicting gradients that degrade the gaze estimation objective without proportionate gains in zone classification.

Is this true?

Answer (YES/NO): YES